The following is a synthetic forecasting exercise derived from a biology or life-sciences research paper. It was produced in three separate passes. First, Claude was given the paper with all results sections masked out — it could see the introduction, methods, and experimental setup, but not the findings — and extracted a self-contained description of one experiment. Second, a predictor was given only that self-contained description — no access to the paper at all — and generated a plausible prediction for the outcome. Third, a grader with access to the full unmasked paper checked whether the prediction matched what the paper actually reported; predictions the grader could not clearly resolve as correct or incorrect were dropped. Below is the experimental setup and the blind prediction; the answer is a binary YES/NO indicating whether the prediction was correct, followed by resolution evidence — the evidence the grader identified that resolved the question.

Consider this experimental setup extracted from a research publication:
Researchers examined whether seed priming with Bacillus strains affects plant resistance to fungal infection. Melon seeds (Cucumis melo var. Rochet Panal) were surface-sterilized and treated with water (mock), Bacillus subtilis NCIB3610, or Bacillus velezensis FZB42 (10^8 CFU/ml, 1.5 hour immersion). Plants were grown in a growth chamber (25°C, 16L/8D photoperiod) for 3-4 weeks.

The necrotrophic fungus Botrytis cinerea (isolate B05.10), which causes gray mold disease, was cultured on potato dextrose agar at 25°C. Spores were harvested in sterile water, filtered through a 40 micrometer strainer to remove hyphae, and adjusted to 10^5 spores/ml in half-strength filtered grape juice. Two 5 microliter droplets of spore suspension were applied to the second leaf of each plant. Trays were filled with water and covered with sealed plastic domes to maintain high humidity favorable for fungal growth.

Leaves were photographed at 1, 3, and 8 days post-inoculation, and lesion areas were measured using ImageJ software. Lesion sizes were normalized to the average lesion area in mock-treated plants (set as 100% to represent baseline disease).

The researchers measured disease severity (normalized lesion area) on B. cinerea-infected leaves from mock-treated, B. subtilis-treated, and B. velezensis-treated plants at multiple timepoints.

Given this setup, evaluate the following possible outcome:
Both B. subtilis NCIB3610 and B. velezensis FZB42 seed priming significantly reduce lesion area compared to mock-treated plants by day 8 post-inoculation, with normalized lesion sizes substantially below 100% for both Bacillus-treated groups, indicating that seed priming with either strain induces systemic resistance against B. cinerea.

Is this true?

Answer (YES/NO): YES